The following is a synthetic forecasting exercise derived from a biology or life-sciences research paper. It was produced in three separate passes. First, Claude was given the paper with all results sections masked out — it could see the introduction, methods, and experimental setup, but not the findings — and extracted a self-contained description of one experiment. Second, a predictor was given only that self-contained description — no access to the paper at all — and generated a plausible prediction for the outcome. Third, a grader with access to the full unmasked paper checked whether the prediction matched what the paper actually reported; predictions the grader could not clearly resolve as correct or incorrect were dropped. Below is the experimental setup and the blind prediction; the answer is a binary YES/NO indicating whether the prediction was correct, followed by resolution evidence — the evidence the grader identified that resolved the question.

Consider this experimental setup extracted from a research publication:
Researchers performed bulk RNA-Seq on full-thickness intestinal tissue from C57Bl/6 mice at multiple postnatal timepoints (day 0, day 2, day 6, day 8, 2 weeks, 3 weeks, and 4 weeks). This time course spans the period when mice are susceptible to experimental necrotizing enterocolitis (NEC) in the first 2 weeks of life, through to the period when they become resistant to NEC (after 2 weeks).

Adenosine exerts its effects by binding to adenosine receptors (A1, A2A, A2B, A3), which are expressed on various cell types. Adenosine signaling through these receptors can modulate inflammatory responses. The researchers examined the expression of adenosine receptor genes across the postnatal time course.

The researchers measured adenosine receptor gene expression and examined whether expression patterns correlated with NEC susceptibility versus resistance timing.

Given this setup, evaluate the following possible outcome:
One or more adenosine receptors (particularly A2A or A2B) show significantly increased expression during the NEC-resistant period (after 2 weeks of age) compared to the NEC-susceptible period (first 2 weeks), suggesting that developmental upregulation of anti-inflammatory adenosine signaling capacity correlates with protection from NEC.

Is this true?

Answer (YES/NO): NO